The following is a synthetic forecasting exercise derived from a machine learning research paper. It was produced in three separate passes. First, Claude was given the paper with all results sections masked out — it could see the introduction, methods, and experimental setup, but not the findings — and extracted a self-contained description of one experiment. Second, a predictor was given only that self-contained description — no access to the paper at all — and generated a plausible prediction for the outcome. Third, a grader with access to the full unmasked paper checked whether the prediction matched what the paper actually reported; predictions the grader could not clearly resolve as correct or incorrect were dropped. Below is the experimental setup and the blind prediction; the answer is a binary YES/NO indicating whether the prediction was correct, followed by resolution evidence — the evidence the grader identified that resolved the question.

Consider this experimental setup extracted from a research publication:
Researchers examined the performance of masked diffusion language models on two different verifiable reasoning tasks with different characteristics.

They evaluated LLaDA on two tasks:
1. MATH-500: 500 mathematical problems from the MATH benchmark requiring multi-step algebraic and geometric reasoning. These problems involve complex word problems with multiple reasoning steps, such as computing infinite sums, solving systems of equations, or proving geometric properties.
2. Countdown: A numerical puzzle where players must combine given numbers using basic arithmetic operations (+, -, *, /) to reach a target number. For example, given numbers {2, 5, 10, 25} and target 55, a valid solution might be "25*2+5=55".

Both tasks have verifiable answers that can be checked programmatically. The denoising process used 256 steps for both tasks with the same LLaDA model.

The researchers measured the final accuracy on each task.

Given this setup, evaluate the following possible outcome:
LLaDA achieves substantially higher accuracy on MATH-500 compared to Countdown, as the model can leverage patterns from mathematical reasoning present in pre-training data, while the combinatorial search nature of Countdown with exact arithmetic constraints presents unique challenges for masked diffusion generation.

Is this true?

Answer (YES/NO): NO